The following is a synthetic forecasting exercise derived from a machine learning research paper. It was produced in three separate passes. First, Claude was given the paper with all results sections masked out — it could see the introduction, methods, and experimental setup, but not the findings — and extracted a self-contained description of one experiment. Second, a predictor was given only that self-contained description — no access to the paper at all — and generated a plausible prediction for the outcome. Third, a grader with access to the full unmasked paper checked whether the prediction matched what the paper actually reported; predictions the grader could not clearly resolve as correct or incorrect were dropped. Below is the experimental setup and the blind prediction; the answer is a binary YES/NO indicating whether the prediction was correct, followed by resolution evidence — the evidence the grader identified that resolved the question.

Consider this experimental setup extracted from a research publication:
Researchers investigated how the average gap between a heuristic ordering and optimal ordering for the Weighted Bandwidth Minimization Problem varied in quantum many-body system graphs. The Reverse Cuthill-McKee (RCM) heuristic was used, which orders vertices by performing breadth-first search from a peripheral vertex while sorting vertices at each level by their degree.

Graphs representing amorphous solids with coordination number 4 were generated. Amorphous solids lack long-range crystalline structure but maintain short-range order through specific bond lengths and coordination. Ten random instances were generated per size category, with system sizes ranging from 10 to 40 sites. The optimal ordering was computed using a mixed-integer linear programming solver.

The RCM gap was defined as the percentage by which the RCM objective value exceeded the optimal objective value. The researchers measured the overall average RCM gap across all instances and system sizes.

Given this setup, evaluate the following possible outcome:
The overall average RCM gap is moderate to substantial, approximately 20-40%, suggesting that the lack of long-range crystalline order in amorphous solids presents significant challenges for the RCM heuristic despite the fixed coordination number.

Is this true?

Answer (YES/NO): YES